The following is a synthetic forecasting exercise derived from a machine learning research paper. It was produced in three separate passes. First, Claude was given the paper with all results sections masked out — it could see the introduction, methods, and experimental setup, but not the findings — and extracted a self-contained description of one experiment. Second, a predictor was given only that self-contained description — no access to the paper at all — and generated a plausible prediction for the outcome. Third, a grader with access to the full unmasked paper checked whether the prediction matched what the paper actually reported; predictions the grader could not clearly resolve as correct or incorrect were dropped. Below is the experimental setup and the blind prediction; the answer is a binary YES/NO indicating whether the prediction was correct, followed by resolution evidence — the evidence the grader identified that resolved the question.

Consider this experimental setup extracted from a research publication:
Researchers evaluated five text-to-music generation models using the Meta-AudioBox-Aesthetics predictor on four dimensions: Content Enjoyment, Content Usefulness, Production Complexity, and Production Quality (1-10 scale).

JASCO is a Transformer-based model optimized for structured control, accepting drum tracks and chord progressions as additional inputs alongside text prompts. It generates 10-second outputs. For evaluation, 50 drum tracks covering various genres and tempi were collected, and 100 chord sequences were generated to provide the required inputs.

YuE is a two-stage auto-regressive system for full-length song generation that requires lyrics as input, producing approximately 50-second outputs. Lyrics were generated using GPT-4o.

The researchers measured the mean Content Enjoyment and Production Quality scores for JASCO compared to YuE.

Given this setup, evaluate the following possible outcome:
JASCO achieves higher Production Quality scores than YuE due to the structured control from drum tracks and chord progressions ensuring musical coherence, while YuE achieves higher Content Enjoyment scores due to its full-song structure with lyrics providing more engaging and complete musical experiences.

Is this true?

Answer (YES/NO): NO